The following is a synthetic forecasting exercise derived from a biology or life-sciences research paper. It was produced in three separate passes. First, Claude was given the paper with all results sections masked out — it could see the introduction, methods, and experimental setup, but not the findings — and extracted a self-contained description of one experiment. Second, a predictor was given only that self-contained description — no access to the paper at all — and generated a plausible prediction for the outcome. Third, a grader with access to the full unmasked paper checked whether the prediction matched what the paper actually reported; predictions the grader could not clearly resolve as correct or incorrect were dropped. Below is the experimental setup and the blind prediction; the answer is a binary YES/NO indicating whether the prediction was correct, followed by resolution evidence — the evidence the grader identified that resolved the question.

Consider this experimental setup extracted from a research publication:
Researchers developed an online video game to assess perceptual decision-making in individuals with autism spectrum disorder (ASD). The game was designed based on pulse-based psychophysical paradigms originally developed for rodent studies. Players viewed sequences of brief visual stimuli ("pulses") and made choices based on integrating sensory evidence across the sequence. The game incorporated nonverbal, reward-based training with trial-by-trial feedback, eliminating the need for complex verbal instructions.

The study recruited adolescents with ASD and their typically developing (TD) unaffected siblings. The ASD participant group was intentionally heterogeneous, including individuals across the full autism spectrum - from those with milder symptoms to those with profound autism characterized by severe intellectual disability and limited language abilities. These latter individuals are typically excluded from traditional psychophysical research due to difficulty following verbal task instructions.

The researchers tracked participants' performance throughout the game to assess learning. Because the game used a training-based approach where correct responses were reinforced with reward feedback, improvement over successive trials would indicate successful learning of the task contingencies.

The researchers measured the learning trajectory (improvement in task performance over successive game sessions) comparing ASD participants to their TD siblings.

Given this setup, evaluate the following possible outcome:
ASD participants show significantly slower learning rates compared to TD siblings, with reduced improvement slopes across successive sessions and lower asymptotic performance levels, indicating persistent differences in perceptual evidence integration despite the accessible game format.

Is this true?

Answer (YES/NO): YES